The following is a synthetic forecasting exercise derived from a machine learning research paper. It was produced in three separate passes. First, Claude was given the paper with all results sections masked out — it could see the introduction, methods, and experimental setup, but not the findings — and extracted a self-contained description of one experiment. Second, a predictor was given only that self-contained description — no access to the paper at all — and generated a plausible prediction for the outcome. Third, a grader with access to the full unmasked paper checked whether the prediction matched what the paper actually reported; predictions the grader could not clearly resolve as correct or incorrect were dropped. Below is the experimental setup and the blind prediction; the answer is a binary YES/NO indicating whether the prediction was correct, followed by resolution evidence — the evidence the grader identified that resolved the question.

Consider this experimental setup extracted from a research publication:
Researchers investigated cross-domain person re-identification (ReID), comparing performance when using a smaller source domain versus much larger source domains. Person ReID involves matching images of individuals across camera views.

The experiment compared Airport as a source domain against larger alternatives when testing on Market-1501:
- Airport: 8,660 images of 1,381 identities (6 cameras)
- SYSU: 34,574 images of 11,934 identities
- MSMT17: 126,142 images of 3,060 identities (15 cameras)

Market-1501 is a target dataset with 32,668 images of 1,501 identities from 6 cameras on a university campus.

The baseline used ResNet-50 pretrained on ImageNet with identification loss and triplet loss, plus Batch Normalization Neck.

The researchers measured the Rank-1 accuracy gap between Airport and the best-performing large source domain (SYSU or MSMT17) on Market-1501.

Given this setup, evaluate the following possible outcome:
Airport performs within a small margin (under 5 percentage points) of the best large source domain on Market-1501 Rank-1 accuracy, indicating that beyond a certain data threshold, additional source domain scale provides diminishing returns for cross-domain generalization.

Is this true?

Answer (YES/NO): NO